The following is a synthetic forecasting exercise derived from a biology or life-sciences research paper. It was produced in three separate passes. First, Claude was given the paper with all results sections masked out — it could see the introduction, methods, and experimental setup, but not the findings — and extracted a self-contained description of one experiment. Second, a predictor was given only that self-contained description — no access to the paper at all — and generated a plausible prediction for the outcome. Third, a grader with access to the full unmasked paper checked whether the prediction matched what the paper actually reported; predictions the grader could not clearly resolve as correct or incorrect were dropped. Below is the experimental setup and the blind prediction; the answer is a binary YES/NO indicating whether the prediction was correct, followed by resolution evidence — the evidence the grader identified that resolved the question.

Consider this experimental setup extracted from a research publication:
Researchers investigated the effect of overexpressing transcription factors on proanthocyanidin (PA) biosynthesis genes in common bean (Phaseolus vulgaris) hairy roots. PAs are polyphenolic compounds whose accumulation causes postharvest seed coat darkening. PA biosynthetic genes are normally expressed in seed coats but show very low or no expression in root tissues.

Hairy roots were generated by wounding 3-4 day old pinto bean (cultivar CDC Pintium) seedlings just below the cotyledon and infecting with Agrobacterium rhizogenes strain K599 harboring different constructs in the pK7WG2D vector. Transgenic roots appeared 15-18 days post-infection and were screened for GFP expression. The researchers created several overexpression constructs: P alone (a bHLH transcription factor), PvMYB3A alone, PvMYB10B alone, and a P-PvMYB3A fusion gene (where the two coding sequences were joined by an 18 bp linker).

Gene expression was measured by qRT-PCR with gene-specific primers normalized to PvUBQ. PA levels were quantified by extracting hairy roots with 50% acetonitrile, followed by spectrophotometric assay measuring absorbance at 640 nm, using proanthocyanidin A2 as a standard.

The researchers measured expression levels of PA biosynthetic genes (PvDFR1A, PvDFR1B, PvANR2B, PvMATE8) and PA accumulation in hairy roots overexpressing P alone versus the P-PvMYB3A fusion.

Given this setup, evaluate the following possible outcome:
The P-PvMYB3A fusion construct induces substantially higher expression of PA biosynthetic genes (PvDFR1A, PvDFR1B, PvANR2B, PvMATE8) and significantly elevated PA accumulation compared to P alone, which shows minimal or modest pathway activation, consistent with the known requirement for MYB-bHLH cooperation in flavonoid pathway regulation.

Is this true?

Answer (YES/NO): YES